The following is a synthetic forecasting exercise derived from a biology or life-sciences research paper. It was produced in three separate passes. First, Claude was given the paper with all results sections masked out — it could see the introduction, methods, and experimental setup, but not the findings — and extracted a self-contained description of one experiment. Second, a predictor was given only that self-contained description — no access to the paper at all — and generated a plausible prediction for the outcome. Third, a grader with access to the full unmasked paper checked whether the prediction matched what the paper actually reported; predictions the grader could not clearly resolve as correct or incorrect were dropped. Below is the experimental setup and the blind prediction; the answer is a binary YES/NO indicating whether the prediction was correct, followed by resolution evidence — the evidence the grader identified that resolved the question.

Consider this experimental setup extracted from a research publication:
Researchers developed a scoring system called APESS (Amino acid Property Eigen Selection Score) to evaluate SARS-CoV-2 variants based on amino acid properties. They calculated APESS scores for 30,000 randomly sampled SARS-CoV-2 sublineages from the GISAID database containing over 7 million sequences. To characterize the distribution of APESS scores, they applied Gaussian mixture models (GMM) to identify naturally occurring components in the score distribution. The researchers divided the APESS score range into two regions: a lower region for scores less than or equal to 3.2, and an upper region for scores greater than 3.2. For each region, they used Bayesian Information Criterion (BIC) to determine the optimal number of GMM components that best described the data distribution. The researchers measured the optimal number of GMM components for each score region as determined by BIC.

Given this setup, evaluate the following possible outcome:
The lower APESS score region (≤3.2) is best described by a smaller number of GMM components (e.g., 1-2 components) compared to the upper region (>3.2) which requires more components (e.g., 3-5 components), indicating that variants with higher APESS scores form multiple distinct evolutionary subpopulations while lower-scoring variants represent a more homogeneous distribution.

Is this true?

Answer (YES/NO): NO